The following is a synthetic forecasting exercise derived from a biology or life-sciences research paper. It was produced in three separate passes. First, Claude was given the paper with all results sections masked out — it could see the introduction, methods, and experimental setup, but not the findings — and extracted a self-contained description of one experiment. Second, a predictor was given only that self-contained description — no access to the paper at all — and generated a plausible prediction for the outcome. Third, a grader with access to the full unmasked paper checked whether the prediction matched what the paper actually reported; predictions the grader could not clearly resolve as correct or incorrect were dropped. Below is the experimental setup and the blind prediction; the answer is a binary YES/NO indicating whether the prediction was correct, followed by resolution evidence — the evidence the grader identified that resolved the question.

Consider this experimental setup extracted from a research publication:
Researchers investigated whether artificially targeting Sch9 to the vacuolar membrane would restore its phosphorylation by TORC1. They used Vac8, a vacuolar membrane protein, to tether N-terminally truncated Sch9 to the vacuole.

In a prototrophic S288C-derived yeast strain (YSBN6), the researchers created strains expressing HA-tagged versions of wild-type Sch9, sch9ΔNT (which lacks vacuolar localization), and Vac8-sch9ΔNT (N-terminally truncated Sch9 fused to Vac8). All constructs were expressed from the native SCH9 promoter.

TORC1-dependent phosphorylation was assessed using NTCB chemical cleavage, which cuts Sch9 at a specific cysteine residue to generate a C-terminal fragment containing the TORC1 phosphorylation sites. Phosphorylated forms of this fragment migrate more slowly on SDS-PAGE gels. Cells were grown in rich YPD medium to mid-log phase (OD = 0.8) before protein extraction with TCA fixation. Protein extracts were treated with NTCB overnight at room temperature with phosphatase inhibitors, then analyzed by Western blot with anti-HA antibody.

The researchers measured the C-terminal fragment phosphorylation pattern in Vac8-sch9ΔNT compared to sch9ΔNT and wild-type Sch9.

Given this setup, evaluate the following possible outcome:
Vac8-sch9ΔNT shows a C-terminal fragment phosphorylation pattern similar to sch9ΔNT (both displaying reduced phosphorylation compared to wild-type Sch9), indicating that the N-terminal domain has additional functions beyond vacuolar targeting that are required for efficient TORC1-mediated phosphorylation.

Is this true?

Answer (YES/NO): NO